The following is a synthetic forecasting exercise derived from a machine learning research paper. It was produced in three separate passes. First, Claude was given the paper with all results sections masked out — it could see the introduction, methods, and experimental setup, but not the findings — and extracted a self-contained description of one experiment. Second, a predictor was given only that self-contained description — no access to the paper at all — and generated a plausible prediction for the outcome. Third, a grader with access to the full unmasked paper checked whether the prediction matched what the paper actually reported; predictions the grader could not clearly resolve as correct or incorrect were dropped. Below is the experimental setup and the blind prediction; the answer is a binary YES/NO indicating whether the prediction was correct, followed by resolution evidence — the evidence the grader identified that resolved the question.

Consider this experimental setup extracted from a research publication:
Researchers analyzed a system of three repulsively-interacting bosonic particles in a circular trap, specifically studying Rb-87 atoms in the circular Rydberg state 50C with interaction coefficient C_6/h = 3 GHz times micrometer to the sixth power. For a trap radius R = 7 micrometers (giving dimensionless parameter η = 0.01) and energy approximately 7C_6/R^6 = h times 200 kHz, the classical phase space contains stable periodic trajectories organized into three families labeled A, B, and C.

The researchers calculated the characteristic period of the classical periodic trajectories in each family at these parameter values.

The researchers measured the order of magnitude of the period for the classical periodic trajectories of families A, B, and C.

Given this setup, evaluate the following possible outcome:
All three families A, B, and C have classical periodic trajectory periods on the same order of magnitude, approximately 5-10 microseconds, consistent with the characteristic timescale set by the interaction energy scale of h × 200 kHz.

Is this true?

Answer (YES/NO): NO